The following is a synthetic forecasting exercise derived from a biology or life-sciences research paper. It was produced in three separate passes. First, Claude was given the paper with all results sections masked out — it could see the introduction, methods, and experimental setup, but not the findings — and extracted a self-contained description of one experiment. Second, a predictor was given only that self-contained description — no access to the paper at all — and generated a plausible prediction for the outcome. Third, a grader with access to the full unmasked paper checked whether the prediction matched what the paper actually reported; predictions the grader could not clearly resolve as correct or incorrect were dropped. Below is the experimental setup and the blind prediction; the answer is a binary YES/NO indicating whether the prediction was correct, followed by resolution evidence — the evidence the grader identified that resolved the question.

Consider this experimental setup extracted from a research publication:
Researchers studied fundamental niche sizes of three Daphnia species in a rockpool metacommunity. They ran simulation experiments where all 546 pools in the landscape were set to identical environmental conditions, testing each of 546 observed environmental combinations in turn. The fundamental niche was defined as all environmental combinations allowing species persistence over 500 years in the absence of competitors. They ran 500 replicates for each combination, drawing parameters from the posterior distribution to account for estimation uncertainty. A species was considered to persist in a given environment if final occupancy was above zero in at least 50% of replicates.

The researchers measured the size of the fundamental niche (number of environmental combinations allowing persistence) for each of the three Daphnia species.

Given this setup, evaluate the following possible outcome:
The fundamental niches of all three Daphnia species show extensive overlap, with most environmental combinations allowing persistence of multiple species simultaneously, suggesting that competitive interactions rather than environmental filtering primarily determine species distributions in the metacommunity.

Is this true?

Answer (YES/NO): NO